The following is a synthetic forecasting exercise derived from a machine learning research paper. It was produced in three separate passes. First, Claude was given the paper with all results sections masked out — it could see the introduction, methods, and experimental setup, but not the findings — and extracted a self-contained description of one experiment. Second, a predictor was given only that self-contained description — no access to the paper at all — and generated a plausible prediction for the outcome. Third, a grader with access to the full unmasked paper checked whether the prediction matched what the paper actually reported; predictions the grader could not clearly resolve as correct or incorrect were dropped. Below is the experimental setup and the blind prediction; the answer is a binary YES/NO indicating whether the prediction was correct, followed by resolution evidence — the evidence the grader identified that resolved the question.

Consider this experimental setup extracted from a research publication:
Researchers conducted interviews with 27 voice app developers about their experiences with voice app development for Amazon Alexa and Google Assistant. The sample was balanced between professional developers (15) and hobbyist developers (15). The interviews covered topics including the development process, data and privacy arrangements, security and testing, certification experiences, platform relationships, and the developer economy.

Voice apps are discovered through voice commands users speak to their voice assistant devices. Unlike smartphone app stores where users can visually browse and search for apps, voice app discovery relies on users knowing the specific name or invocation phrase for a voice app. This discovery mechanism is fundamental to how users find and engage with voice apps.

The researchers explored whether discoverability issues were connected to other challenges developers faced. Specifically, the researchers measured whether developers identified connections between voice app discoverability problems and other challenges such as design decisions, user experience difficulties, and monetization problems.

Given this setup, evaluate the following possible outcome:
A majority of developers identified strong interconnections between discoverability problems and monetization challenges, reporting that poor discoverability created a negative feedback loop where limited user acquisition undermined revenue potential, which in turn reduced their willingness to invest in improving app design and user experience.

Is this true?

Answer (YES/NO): NO